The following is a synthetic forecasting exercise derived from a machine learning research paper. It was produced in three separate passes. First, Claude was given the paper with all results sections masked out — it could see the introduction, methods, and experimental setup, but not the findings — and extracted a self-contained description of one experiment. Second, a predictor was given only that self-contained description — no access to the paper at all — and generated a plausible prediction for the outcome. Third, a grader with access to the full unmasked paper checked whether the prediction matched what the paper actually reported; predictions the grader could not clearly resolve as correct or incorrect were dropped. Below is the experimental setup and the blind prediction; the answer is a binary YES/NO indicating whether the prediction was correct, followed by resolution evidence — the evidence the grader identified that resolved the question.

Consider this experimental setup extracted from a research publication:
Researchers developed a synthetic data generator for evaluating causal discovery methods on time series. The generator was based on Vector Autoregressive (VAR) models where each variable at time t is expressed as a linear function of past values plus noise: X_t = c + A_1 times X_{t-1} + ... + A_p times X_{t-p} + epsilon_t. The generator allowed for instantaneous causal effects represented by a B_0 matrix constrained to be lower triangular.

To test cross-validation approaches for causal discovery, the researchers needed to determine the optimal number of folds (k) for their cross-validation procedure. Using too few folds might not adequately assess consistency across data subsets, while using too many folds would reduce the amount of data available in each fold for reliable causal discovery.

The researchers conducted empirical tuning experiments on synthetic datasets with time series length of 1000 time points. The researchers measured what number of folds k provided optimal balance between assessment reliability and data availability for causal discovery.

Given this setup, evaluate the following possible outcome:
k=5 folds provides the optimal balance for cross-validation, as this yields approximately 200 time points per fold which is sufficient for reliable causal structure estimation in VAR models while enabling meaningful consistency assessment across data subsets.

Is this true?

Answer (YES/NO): NO